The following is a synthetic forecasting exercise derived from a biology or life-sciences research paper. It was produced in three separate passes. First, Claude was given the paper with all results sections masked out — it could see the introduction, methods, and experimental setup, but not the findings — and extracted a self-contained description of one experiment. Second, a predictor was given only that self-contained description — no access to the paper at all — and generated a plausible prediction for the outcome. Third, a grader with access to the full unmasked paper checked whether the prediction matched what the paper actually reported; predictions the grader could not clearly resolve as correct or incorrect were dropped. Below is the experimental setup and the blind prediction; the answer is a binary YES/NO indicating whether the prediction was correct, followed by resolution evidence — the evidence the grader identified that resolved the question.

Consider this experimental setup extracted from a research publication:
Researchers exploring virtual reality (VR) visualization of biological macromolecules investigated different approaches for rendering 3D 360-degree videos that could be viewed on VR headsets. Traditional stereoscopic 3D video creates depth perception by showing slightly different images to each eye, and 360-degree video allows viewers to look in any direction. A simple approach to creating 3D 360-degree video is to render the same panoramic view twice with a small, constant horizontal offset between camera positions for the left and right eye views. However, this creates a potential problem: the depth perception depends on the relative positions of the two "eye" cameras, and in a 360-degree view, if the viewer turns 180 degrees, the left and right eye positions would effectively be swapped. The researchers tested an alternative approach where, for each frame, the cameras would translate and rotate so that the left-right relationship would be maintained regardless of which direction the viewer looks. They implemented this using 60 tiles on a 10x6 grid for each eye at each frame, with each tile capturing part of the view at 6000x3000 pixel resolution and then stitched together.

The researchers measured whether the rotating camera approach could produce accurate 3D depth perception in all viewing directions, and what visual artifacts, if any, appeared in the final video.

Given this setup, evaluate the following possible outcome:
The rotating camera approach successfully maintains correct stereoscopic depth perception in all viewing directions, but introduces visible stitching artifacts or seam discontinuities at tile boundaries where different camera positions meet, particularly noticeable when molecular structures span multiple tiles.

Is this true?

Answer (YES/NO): NO